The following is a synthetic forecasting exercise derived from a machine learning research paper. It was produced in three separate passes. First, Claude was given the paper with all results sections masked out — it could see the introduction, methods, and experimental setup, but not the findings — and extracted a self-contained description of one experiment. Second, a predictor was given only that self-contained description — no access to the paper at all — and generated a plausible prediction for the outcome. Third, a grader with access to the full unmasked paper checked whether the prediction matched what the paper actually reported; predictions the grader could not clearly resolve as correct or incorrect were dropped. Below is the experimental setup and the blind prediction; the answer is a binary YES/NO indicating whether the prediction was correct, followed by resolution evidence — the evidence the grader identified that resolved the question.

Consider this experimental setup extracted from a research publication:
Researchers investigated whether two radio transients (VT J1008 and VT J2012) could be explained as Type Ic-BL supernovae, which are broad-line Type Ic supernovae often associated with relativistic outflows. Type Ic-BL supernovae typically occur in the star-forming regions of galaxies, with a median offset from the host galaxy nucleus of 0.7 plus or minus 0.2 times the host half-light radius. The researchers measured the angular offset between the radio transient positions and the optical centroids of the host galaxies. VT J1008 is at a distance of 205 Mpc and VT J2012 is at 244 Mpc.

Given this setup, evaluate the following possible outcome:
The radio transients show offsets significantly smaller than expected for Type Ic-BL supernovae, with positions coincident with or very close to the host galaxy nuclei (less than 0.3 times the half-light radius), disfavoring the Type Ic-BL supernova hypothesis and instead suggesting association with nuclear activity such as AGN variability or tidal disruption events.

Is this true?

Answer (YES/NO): YES